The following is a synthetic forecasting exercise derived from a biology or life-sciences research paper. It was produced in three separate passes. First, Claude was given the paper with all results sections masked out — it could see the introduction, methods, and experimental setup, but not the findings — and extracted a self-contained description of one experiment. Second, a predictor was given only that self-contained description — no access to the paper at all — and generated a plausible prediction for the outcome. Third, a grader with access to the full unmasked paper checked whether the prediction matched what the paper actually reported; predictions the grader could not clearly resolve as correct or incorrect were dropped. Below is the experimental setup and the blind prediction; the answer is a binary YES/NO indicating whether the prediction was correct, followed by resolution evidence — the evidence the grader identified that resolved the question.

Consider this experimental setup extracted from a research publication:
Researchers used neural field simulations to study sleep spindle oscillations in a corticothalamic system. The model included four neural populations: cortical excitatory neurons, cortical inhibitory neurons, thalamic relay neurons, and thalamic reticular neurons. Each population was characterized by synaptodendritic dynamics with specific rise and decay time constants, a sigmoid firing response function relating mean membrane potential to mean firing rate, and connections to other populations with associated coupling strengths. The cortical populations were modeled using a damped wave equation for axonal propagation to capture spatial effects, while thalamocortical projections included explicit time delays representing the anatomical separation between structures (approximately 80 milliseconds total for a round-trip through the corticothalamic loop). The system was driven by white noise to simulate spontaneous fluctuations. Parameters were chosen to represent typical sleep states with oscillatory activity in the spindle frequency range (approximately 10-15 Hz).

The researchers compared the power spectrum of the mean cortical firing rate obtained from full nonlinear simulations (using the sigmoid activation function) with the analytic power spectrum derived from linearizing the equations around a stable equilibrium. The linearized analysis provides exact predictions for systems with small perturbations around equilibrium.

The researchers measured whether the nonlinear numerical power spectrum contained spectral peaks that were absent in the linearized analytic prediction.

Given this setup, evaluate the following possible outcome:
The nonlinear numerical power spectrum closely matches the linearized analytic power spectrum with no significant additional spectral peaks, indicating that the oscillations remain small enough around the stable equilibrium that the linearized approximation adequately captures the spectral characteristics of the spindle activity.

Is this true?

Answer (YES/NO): NO